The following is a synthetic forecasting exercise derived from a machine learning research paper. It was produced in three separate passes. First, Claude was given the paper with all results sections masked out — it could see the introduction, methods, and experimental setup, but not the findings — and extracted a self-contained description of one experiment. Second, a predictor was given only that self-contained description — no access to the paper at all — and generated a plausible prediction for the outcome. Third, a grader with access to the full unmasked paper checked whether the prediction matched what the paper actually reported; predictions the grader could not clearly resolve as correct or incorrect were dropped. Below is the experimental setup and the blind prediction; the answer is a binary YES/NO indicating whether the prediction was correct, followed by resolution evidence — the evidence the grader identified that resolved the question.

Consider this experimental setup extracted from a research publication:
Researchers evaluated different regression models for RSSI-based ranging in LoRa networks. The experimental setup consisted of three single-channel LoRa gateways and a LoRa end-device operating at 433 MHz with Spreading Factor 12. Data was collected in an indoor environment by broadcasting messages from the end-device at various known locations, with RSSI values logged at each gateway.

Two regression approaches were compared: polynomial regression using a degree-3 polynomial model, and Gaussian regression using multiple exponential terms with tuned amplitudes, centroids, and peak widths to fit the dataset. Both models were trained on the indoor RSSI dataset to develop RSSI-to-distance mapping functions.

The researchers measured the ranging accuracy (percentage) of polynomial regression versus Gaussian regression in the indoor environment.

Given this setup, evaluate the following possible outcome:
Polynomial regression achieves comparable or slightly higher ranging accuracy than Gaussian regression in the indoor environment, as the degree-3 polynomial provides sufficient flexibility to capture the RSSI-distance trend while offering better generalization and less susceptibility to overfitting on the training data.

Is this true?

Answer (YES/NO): YES